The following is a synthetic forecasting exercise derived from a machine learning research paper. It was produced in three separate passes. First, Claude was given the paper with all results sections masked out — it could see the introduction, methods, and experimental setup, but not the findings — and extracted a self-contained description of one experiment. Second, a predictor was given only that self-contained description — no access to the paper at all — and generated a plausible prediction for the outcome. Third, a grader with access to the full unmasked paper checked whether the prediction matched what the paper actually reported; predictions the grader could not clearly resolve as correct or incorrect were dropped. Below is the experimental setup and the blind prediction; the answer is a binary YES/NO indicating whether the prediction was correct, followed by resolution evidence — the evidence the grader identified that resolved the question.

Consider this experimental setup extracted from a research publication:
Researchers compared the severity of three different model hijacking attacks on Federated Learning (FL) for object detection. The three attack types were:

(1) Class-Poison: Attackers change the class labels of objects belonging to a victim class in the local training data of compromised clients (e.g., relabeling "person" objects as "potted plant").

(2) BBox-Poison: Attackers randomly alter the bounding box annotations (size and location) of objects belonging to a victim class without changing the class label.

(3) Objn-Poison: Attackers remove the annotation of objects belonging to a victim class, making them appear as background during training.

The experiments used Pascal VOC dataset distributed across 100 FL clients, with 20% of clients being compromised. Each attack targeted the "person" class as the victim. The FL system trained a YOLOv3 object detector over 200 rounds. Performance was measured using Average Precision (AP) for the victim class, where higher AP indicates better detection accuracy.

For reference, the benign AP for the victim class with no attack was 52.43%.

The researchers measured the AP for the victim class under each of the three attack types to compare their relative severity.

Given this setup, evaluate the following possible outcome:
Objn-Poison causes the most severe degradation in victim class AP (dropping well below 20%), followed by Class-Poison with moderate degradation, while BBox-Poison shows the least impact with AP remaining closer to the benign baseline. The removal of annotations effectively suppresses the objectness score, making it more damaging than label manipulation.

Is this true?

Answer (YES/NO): NO